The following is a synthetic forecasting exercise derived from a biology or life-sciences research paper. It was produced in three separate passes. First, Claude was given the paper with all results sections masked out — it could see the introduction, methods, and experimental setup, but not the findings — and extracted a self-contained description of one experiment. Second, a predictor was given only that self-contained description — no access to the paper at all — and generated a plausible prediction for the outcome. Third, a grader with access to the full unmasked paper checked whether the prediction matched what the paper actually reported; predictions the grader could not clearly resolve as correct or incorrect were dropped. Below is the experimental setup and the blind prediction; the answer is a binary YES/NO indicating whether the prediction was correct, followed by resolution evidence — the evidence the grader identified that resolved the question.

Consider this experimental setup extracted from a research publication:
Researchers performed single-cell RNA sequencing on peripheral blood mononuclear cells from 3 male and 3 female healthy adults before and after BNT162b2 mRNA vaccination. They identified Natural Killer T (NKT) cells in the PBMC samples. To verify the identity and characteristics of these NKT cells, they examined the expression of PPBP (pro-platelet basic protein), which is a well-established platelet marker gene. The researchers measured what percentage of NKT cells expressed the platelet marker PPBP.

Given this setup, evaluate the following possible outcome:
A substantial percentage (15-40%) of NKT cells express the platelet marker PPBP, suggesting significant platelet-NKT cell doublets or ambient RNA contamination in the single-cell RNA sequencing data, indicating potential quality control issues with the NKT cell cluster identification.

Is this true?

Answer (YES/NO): NO